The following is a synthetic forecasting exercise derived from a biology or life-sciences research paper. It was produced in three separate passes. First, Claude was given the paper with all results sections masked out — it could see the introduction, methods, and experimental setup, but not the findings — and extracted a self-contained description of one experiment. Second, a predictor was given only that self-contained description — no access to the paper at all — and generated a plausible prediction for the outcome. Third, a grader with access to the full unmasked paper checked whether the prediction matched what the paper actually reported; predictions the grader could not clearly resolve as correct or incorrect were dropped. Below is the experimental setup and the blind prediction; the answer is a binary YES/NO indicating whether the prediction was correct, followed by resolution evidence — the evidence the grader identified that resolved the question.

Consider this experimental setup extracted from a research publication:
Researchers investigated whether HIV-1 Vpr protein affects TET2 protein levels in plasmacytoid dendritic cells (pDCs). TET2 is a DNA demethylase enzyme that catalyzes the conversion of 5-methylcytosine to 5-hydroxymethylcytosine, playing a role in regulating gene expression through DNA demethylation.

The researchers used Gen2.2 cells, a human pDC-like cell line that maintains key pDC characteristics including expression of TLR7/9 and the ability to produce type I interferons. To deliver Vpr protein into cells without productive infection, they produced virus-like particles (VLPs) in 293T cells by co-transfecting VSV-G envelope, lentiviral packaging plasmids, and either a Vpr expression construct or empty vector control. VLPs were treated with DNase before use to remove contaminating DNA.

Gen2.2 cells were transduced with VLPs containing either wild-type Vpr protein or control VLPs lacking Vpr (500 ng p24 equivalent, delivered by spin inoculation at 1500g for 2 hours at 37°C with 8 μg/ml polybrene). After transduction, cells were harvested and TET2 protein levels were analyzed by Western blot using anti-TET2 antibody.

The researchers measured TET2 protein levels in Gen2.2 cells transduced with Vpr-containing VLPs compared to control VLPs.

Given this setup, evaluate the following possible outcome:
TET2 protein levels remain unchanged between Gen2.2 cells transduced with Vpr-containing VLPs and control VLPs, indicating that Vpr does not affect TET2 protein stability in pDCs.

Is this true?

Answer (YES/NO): NO